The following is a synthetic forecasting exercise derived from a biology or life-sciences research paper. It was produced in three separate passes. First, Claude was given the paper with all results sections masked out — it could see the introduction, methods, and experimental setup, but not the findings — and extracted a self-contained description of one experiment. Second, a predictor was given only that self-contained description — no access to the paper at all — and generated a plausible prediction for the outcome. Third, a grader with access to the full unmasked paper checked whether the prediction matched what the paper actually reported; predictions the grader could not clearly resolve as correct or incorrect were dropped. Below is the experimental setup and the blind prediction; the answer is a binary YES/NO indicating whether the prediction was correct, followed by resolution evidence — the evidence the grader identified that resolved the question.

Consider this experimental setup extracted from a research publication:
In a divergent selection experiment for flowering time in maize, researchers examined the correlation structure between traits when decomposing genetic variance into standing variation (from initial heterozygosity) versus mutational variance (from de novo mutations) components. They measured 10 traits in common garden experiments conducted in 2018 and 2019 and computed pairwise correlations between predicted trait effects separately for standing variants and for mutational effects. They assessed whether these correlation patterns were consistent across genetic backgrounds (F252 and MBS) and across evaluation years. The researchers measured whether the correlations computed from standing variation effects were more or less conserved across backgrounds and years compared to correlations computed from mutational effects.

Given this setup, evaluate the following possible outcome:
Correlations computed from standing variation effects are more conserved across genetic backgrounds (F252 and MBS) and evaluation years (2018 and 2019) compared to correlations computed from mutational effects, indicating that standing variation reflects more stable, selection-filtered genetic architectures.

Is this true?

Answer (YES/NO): NO